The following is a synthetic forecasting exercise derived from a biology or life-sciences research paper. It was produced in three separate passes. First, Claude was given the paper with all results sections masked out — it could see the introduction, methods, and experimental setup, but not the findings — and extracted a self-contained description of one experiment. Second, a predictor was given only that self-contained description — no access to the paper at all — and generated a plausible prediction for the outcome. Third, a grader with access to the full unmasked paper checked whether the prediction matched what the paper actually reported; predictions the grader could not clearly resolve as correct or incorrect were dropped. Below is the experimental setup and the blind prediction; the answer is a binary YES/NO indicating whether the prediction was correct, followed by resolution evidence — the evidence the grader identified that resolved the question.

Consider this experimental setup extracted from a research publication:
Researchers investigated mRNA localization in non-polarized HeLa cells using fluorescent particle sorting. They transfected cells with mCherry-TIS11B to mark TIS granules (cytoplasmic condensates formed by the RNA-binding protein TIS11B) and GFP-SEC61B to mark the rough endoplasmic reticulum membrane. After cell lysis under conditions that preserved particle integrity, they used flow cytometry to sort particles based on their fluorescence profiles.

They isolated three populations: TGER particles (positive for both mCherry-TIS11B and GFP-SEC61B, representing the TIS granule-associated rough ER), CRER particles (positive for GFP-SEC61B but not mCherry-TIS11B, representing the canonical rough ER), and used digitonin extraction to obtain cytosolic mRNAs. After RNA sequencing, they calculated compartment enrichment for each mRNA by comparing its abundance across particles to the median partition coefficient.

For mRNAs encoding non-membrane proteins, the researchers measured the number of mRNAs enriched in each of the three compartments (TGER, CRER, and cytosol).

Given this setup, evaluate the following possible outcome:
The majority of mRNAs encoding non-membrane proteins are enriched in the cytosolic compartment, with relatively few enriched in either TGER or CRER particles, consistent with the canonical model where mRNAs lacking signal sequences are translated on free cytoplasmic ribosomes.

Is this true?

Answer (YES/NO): NO